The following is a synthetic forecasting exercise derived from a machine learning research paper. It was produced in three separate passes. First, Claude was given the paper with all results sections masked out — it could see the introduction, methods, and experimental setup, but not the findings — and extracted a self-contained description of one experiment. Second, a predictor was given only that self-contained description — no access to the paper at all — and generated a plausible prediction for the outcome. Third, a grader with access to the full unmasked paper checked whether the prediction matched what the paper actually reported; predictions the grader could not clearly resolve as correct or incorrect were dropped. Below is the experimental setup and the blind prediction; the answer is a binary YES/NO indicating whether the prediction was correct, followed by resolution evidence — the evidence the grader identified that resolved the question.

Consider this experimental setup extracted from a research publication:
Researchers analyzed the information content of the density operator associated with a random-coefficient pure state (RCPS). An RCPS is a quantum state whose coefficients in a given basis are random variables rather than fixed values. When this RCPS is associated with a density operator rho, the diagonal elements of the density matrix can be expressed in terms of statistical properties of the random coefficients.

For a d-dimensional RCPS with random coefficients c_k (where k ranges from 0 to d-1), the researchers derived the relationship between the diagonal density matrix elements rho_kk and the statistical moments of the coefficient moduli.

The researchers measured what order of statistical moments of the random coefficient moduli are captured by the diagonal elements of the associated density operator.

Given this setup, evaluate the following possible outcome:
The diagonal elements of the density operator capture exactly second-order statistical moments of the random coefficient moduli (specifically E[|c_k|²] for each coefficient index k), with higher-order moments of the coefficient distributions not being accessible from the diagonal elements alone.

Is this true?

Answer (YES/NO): YES